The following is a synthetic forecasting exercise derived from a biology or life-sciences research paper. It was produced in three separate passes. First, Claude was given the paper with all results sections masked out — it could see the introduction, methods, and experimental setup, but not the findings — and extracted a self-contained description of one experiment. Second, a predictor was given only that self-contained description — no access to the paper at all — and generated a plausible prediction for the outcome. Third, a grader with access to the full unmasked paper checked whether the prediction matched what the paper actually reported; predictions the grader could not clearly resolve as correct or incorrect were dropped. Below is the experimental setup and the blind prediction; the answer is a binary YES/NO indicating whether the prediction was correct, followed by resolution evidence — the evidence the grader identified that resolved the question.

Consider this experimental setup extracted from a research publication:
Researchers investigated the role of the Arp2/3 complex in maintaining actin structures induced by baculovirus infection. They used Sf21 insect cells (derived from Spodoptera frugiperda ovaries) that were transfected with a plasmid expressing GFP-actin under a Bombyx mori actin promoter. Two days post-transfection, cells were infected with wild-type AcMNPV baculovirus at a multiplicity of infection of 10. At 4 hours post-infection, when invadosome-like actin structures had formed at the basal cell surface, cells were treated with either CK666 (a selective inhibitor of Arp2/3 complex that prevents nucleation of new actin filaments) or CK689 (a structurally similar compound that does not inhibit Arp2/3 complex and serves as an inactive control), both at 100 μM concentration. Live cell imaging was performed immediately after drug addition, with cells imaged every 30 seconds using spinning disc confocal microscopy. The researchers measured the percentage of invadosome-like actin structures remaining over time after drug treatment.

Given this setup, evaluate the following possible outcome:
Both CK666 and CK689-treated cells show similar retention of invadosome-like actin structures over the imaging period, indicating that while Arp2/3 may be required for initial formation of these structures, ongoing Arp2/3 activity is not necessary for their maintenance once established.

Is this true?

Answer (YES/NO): NO